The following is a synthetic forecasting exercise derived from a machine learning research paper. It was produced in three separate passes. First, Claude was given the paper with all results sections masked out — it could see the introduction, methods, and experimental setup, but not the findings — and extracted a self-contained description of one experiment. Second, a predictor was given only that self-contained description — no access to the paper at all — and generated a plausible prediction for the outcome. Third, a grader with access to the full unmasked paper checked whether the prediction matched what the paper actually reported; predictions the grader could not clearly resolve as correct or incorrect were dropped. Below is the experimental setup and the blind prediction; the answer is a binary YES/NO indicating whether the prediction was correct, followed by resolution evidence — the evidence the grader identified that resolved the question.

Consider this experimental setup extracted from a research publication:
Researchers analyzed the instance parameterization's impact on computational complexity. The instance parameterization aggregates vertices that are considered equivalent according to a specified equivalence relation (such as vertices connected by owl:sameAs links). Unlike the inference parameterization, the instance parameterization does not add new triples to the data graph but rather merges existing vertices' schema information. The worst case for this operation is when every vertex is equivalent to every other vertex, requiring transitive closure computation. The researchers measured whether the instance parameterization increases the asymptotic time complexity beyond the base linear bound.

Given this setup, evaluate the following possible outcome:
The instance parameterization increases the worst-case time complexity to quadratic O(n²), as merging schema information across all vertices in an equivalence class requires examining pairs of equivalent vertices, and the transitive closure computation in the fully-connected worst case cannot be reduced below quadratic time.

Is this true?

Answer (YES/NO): NO